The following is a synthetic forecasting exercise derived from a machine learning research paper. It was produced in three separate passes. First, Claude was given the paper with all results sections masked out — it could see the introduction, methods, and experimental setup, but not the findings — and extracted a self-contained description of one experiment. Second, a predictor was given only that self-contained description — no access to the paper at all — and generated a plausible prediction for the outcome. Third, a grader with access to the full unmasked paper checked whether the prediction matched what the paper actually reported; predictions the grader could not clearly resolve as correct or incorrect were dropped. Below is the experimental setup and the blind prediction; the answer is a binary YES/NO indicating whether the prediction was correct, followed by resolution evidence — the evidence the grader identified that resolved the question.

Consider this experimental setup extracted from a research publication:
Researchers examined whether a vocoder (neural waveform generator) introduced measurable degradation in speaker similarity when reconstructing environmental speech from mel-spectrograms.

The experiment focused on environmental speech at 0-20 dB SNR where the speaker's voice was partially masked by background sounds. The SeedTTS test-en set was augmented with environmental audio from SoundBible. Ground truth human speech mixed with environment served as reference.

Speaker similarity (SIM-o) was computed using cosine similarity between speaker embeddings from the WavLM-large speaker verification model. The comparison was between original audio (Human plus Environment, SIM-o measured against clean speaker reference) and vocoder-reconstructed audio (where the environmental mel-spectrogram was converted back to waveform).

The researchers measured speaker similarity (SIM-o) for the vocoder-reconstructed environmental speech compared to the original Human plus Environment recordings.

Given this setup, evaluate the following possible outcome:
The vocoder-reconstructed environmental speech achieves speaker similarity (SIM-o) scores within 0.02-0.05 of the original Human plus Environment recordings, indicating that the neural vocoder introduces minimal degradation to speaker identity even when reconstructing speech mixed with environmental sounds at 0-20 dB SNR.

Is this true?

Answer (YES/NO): YES